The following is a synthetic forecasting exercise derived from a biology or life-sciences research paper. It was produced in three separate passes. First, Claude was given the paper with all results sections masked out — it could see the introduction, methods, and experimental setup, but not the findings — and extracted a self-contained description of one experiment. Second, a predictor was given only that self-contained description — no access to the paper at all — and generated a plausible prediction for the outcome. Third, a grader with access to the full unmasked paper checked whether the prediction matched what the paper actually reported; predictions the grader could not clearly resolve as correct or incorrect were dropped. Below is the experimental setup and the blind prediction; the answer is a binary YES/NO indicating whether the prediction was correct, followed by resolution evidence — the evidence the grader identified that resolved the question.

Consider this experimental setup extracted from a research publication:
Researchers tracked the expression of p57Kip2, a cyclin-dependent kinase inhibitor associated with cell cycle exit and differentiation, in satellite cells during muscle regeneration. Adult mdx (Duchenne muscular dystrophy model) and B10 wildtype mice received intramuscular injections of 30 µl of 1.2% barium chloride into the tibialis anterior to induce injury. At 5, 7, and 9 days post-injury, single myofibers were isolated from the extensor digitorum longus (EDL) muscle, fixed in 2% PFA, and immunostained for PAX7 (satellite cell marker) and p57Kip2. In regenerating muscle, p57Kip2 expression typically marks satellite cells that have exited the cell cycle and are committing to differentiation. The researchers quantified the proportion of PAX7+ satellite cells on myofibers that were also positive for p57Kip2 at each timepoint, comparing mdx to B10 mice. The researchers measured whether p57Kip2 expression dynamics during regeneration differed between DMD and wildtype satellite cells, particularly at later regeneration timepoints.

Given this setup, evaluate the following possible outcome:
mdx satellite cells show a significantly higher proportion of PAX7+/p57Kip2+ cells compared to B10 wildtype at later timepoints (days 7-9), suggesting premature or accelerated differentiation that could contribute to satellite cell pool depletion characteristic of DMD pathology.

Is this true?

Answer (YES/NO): NO